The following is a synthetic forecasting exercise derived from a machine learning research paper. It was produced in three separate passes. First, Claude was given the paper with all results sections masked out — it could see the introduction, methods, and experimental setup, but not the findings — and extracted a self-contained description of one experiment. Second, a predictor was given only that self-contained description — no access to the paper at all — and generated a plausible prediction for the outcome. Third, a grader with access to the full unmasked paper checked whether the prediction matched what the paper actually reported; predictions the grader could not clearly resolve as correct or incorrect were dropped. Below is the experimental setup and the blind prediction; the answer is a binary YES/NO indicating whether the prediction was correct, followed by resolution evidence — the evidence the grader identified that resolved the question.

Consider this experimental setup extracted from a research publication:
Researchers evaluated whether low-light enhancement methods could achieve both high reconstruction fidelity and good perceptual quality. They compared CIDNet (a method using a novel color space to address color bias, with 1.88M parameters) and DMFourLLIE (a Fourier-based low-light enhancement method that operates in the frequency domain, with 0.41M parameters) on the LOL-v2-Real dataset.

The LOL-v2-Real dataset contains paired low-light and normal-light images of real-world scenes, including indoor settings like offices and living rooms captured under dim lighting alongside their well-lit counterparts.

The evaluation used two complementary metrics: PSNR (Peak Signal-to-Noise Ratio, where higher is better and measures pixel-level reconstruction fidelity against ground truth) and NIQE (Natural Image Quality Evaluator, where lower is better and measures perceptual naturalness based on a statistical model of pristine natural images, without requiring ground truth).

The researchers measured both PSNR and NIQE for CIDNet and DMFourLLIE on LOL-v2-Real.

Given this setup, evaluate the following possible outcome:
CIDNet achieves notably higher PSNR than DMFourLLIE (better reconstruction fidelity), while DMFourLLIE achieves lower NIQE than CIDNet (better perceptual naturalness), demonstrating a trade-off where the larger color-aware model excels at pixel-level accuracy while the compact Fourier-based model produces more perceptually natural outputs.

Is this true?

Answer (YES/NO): YES